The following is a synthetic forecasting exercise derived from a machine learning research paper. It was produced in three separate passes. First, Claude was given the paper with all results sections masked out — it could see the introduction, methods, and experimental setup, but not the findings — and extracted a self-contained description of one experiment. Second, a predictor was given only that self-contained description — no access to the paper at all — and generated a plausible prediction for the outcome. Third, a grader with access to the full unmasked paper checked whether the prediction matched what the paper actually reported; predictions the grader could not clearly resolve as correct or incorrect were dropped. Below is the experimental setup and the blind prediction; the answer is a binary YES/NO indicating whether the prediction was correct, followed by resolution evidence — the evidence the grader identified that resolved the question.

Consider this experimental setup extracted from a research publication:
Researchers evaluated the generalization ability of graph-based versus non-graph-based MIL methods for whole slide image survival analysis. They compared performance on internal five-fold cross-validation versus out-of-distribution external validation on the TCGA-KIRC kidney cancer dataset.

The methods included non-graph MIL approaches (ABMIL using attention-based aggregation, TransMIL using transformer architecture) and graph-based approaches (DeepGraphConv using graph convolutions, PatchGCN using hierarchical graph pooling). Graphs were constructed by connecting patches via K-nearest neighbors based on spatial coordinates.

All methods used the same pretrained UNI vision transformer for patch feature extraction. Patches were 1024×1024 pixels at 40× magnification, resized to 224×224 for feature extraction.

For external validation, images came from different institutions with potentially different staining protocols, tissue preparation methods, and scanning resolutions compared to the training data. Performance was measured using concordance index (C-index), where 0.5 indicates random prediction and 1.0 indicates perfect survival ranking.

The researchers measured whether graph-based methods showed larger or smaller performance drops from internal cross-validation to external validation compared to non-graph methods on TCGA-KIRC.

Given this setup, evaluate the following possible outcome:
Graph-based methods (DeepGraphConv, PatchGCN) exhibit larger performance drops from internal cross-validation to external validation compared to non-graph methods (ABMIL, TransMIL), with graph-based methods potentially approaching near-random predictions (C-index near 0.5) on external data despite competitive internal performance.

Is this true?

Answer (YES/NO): NO